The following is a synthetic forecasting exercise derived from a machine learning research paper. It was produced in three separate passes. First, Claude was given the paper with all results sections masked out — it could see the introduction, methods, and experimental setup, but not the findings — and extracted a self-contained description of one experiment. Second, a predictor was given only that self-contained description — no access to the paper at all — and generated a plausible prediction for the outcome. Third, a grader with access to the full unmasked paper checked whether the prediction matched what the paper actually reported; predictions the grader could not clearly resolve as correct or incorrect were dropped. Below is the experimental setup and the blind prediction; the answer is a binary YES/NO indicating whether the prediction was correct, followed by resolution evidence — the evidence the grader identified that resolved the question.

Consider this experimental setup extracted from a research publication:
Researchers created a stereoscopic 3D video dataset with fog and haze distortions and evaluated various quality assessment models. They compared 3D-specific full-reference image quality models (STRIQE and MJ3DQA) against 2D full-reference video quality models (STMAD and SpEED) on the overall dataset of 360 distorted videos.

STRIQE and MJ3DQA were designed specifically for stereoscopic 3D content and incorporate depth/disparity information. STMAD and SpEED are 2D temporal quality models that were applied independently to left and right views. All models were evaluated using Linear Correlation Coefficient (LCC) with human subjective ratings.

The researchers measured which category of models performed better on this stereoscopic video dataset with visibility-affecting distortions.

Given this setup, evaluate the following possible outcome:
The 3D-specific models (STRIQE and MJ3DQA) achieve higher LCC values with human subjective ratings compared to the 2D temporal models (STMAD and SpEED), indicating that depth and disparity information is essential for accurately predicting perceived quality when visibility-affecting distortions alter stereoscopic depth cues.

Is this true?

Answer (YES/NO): NO